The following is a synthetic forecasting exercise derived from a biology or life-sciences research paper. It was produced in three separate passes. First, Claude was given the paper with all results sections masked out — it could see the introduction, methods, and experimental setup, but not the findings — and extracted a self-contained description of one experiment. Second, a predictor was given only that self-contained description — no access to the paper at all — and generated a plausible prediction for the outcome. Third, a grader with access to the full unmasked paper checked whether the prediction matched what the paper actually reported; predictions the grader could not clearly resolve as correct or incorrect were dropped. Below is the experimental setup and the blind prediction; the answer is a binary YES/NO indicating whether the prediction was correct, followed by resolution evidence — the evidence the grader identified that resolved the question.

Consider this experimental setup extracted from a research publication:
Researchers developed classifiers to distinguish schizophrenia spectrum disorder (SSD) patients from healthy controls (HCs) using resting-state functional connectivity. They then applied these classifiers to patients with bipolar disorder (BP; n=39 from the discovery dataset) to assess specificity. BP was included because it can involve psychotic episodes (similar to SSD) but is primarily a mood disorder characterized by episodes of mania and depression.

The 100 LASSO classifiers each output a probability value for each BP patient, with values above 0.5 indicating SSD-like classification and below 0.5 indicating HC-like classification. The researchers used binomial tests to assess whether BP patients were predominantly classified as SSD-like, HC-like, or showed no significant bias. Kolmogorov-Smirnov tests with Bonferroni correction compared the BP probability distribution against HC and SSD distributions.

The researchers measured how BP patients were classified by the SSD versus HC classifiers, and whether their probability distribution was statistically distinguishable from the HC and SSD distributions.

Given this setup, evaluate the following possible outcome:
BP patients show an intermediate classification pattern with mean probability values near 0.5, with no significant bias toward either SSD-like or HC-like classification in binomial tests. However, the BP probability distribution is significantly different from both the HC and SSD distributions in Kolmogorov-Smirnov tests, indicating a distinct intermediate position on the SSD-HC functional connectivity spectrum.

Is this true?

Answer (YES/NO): YES